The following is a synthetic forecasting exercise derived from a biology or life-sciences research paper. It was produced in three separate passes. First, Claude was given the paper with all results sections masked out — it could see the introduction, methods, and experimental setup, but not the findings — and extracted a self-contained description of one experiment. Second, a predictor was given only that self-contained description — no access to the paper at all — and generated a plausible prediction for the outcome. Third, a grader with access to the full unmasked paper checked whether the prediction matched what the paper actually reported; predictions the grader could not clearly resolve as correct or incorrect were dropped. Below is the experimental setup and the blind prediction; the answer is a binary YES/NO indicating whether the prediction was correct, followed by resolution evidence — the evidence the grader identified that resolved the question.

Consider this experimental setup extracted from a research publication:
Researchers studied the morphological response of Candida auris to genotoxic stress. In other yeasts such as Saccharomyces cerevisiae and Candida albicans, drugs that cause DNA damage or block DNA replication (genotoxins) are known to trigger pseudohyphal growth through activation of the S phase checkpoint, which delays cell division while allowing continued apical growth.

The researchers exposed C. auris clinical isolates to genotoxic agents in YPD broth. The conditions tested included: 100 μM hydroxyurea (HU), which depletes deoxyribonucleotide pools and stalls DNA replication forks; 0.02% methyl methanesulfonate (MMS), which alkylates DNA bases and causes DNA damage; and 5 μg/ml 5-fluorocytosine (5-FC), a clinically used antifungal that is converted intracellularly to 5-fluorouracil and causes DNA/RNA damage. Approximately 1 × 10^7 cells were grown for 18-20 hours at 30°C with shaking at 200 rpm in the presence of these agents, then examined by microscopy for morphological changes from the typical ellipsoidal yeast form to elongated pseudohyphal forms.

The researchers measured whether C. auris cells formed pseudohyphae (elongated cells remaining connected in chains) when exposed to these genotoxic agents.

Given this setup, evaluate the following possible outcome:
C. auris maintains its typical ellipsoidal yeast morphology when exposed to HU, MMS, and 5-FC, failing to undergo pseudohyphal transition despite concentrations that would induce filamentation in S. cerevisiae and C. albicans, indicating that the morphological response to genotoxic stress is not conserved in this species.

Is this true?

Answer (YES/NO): NO